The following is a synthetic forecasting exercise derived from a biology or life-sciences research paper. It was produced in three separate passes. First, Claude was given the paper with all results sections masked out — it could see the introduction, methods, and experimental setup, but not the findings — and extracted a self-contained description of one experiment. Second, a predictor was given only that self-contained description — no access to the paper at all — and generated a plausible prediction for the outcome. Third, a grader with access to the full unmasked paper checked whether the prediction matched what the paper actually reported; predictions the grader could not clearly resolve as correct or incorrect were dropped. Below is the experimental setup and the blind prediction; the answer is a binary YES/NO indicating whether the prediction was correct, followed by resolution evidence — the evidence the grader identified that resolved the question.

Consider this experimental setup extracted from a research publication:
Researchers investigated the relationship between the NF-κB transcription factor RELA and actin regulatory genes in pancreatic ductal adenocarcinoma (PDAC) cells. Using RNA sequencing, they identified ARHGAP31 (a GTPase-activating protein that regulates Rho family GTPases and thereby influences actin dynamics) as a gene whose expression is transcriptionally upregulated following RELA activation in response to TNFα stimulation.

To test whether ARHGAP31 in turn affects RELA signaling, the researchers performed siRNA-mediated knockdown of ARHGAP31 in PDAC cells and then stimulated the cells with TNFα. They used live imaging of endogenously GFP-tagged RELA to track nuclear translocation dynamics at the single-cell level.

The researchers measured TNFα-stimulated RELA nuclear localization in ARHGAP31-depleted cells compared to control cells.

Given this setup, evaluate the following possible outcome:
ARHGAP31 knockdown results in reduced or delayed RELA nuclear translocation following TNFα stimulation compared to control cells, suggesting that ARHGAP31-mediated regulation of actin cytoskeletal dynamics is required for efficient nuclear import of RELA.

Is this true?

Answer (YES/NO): NO